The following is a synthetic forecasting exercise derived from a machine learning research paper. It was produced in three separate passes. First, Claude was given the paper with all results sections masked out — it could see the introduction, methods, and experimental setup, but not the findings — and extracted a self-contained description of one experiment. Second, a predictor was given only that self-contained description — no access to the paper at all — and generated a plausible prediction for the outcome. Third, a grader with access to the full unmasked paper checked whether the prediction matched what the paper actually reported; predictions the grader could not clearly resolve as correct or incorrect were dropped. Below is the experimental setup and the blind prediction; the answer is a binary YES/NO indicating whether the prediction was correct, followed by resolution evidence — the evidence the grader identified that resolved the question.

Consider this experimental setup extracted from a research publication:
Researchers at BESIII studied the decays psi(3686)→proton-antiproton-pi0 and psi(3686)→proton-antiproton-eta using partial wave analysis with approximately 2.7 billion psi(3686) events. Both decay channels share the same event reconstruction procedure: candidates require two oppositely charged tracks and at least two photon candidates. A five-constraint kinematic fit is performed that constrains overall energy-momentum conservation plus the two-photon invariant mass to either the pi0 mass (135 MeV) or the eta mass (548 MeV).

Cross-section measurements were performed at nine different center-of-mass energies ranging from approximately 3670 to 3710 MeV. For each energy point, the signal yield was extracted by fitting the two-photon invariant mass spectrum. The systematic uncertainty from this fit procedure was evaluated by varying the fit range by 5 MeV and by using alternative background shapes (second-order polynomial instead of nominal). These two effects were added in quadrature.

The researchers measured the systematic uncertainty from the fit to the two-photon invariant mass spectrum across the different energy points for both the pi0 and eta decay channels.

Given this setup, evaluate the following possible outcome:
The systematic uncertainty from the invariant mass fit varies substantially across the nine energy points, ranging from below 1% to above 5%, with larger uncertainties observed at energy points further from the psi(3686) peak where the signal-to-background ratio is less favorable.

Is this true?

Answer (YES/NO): NO